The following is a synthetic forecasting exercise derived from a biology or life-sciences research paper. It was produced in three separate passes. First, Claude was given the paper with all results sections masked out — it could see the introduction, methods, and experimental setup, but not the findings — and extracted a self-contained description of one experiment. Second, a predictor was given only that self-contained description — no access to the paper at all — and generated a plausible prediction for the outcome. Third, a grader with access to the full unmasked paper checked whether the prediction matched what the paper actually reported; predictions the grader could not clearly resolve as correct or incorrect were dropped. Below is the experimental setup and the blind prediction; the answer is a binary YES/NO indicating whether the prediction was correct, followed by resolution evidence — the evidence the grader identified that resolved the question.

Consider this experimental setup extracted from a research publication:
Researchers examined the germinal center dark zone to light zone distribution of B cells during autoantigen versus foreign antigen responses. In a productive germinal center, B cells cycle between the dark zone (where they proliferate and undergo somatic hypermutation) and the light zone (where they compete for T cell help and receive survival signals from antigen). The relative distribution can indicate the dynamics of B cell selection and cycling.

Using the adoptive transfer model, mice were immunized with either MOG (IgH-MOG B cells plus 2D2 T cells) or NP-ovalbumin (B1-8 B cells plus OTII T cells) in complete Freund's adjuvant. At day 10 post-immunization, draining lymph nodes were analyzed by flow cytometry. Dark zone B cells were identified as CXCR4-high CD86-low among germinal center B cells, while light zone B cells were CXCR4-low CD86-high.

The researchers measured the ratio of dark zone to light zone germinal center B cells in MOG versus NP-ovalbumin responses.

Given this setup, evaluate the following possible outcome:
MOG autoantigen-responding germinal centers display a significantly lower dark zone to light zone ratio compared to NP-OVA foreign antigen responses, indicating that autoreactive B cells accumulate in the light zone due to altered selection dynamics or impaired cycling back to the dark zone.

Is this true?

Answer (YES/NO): YES